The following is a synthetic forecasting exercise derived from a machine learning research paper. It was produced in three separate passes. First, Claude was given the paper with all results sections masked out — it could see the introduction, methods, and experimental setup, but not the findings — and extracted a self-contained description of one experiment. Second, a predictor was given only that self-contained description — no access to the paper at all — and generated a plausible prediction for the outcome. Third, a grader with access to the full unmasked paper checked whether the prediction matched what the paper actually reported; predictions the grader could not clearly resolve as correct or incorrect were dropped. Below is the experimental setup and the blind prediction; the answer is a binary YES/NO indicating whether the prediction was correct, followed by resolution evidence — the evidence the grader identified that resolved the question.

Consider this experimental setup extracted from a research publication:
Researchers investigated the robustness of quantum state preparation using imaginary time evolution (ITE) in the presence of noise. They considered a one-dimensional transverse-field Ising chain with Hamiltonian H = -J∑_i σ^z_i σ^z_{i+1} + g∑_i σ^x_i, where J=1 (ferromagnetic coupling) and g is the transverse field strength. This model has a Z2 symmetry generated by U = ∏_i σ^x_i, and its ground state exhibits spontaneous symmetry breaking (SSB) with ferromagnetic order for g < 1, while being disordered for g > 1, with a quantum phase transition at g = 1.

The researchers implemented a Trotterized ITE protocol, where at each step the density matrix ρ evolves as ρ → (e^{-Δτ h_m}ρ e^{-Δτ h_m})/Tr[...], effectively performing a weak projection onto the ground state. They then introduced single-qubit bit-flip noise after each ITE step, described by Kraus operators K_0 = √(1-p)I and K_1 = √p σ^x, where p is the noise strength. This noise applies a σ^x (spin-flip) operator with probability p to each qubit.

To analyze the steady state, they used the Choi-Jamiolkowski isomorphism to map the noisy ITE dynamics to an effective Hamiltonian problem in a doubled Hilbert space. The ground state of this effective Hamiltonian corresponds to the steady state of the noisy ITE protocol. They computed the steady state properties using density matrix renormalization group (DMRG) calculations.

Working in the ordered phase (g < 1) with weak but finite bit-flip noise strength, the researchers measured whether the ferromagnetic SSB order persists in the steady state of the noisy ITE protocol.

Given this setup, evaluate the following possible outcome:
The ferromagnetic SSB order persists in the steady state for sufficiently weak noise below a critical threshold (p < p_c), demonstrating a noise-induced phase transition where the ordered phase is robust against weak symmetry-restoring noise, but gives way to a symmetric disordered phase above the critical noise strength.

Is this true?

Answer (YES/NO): YES